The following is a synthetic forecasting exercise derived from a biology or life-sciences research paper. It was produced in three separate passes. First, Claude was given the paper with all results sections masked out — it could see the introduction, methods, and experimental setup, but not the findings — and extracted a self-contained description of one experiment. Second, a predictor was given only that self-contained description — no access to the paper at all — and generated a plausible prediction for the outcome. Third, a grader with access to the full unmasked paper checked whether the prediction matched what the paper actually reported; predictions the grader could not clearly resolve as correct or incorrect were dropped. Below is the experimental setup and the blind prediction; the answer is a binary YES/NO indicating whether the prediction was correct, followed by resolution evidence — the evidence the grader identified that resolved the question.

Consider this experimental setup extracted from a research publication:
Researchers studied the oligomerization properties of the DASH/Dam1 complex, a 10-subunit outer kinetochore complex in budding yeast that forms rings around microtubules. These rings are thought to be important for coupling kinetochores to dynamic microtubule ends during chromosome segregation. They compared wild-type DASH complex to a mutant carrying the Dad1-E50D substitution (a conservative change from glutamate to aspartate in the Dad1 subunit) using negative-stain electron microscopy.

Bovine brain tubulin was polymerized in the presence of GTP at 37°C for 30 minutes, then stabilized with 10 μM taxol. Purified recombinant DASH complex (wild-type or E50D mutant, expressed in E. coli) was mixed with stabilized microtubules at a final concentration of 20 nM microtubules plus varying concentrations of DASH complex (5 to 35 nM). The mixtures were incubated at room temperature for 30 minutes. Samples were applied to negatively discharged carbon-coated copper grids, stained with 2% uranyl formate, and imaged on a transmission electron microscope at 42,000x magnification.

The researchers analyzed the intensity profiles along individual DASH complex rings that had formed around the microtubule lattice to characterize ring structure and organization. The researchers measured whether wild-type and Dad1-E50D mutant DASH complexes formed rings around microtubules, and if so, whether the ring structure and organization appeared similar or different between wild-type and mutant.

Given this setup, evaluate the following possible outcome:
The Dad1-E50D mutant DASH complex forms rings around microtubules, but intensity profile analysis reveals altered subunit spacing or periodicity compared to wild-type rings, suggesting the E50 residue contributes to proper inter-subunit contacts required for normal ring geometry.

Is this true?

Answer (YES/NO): NO